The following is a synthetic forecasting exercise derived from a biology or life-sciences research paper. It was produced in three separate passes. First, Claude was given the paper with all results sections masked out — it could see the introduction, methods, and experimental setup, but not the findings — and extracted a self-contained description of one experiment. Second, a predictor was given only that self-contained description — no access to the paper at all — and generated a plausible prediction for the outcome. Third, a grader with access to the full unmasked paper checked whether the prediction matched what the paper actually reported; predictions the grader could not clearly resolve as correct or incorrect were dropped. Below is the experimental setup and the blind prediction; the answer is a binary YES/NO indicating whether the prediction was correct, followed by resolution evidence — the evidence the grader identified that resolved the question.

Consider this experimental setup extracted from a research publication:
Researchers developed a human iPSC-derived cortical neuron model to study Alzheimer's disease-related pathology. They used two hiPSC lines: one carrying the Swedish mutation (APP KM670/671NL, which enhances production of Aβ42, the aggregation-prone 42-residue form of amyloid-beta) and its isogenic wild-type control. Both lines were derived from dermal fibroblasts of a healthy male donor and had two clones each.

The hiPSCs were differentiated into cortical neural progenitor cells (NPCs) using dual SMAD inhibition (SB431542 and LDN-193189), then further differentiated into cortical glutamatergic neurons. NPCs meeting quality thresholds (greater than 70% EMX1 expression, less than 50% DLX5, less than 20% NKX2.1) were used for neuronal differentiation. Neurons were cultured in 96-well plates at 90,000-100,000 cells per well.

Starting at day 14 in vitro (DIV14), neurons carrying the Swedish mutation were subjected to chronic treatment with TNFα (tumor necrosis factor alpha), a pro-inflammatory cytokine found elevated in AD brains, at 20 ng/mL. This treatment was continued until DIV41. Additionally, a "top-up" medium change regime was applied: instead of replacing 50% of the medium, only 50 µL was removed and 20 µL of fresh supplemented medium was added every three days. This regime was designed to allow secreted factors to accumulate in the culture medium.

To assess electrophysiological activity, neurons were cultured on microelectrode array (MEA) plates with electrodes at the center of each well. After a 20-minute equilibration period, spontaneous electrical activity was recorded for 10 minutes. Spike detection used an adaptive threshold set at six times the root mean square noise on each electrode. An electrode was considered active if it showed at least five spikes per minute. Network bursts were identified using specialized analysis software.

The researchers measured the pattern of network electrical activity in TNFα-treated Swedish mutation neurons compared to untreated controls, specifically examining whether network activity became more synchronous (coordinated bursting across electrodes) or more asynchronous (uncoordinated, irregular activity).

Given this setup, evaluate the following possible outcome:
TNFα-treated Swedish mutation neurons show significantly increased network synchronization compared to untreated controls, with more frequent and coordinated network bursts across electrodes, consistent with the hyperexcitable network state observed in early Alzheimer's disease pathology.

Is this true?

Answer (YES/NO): NO